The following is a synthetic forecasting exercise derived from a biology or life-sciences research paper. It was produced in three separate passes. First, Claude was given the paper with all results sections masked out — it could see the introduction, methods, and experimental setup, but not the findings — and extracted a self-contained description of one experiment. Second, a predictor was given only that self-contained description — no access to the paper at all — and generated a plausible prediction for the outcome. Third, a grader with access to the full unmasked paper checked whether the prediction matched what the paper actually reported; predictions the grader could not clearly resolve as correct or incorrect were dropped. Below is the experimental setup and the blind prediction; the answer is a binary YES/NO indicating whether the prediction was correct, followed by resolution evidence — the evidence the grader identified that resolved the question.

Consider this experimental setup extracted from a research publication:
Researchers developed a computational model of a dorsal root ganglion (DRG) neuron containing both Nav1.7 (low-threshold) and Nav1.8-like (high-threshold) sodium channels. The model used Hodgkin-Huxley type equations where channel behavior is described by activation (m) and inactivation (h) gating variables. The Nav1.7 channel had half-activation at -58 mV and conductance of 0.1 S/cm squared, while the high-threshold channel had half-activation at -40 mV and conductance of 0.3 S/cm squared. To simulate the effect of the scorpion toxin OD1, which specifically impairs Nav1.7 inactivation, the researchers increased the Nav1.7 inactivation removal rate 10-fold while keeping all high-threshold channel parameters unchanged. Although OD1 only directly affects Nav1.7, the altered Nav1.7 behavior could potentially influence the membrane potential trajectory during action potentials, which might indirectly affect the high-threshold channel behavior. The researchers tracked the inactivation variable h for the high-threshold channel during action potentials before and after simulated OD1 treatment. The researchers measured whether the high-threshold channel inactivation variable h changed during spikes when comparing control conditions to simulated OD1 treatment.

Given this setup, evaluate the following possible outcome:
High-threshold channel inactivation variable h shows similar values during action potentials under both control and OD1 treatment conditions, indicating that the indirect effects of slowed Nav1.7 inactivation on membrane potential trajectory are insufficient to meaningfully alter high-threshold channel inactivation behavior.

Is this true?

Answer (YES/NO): YES